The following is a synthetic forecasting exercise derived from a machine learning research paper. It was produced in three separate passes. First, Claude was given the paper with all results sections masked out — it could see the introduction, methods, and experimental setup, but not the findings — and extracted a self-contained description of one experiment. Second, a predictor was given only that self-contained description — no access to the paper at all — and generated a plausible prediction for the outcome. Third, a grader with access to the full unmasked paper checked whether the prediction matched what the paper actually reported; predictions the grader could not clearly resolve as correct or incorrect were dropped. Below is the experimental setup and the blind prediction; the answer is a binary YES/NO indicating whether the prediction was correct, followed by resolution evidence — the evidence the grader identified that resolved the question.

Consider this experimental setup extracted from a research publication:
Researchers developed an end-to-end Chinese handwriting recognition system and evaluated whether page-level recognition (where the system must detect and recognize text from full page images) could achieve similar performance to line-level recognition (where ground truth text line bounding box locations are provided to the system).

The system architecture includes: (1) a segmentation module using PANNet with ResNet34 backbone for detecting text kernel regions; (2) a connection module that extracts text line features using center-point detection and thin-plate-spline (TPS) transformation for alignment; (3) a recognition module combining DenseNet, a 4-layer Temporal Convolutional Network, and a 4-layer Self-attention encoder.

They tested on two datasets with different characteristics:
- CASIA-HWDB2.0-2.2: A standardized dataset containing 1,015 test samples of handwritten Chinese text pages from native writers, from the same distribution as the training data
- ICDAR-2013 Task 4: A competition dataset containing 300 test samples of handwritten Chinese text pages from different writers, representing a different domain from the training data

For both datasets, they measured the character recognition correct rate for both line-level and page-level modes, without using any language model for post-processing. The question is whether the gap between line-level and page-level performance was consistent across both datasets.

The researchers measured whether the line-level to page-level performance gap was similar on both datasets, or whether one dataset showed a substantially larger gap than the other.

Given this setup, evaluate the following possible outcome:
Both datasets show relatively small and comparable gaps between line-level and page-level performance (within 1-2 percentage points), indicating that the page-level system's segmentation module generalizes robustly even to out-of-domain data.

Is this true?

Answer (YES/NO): YES